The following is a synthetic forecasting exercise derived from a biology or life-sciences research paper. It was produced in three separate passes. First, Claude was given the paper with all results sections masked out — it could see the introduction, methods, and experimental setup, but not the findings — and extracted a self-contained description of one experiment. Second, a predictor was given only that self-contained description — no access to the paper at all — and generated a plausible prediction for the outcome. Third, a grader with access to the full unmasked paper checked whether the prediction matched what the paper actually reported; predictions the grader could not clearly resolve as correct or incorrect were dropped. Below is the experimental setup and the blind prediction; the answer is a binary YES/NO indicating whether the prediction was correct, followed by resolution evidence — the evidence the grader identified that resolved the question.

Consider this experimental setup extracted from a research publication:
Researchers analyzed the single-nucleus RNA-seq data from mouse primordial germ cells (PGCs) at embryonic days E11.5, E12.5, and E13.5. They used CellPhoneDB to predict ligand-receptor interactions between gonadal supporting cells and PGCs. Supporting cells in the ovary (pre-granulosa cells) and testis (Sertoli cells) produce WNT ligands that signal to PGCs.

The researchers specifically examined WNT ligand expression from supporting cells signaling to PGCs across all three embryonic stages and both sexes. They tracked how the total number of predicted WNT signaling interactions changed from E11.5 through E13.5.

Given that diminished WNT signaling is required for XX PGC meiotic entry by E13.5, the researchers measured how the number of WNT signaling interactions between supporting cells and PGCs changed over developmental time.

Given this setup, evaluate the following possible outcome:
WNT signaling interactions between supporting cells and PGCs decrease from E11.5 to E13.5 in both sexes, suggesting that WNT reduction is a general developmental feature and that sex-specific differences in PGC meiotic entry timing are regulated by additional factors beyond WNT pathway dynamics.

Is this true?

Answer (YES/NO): NO